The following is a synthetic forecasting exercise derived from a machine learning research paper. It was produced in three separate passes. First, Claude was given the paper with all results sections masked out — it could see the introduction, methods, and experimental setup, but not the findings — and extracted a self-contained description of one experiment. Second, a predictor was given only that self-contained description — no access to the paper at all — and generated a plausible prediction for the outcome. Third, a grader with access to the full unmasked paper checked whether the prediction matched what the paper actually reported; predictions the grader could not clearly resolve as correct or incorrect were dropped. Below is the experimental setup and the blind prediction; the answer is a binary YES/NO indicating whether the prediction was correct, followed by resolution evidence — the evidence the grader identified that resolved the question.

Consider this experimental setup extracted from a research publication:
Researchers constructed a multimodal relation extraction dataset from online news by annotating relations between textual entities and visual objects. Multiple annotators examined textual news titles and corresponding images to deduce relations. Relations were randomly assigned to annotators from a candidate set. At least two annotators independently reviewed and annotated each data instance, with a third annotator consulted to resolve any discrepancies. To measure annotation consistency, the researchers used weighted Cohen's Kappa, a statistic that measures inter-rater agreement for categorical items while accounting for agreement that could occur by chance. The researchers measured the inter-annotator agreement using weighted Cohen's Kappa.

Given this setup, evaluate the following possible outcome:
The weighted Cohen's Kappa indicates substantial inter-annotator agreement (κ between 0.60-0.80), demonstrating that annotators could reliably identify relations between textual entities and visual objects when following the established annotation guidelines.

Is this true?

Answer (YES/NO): YES